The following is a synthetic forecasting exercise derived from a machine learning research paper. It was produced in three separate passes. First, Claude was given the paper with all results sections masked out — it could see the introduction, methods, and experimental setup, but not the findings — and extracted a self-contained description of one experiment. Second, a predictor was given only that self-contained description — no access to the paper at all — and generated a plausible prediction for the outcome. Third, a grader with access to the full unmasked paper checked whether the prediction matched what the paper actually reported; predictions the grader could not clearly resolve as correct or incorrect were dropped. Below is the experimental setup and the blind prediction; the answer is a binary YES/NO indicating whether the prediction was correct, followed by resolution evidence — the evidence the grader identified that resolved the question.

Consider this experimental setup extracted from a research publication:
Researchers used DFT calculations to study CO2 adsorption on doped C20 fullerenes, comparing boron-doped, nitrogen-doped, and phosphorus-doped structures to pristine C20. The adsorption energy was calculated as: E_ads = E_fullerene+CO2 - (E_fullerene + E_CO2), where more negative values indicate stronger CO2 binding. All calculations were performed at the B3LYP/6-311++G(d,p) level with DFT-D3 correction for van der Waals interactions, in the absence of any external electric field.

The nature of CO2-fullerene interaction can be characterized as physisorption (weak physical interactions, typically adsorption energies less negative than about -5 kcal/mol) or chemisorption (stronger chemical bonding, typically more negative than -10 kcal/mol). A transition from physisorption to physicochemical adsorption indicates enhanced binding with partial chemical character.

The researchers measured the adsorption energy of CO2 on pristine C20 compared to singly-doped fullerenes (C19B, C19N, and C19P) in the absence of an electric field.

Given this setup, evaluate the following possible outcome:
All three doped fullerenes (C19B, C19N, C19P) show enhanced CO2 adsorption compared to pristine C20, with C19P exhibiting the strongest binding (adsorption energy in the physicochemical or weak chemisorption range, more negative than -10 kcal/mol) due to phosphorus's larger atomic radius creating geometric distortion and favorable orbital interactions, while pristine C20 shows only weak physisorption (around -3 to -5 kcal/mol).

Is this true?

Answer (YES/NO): NO